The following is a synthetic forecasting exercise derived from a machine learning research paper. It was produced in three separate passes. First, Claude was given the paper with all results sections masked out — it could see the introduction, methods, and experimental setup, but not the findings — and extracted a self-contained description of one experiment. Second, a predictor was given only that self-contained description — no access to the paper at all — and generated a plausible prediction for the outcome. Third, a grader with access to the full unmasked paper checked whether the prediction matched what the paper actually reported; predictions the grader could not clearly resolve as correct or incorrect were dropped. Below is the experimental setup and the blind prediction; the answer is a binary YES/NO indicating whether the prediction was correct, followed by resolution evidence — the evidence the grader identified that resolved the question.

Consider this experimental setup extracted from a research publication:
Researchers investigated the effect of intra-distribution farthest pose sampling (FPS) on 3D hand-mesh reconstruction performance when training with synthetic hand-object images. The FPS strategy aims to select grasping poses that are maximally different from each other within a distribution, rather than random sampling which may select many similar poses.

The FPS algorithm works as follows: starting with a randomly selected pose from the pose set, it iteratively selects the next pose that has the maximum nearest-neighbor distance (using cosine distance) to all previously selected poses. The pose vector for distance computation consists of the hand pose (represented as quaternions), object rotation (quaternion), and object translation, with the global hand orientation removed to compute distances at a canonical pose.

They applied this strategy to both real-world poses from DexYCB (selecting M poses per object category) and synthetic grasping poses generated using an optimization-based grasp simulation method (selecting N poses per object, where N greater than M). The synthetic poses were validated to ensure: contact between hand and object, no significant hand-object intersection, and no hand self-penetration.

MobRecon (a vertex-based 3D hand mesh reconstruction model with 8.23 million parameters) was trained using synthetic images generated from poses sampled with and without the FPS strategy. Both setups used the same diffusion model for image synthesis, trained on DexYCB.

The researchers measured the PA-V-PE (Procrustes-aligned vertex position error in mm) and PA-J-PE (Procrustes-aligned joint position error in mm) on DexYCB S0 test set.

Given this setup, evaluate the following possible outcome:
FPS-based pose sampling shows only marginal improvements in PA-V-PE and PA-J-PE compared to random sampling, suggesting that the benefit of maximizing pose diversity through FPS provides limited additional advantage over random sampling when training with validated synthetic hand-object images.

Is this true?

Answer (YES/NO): YES